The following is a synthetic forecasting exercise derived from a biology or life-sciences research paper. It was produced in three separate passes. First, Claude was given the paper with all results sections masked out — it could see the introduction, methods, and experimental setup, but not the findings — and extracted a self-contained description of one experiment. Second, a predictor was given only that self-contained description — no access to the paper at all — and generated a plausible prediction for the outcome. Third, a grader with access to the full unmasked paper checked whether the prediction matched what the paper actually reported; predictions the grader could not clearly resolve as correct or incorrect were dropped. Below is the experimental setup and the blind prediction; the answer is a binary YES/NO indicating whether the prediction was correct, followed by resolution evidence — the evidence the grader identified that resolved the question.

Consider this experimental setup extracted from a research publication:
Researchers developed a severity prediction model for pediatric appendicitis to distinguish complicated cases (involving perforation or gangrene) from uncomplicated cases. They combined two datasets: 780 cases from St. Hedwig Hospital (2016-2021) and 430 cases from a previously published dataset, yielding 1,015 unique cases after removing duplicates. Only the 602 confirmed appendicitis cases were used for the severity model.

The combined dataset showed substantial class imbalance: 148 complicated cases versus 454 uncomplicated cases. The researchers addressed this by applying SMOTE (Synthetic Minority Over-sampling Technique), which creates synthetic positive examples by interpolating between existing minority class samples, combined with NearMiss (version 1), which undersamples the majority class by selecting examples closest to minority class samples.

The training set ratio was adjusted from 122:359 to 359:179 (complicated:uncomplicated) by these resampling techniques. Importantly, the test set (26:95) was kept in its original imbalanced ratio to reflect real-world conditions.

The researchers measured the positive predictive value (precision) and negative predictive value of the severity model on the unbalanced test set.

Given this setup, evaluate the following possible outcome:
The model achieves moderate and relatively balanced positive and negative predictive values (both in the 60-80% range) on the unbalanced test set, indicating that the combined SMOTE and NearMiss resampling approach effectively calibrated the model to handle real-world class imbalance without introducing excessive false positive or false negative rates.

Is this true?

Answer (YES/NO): NO